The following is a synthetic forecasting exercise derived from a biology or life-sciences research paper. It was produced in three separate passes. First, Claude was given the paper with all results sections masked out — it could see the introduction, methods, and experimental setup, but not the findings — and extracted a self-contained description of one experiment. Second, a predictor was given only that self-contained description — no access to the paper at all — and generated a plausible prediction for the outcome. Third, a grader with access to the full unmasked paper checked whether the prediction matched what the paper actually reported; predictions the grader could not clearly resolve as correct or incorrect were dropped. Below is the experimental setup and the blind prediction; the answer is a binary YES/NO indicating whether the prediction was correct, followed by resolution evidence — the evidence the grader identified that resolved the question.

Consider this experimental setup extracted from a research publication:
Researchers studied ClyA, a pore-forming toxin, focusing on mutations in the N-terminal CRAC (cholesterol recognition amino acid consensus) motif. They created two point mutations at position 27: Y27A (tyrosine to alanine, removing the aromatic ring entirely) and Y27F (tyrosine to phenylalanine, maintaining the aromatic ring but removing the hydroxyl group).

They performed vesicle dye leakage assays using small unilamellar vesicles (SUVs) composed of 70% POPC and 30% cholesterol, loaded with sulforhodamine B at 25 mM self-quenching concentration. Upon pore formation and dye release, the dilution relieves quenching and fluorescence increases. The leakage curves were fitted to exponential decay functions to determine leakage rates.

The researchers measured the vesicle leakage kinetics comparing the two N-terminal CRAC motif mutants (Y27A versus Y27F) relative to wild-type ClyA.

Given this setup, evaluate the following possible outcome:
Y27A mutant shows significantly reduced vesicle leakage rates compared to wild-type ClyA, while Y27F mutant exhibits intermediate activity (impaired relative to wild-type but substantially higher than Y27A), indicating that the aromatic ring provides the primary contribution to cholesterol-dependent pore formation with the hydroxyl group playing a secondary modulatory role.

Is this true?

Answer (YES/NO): NO